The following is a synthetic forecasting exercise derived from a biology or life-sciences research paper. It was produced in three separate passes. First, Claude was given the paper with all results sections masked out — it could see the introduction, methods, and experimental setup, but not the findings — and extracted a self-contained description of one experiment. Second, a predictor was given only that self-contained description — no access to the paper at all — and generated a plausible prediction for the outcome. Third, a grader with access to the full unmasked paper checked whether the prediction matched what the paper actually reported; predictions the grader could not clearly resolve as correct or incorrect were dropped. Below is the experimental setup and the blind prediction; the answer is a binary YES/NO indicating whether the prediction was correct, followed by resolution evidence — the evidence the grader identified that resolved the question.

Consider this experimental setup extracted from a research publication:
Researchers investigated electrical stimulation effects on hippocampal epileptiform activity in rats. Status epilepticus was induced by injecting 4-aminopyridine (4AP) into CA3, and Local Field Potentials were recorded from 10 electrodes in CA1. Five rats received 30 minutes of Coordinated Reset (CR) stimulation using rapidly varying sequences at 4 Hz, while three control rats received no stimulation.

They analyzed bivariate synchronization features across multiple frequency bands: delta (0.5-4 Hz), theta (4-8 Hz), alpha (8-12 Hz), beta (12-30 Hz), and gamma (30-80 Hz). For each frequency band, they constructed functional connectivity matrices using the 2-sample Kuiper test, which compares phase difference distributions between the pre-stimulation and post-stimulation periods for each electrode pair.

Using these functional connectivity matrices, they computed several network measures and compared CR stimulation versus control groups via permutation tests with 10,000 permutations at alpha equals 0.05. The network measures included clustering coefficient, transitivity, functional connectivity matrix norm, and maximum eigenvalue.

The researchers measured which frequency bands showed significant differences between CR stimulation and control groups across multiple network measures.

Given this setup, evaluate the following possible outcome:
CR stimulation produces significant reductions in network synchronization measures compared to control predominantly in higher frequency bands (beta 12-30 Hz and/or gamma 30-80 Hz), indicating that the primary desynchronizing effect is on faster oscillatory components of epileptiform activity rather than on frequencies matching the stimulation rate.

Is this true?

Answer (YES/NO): YES